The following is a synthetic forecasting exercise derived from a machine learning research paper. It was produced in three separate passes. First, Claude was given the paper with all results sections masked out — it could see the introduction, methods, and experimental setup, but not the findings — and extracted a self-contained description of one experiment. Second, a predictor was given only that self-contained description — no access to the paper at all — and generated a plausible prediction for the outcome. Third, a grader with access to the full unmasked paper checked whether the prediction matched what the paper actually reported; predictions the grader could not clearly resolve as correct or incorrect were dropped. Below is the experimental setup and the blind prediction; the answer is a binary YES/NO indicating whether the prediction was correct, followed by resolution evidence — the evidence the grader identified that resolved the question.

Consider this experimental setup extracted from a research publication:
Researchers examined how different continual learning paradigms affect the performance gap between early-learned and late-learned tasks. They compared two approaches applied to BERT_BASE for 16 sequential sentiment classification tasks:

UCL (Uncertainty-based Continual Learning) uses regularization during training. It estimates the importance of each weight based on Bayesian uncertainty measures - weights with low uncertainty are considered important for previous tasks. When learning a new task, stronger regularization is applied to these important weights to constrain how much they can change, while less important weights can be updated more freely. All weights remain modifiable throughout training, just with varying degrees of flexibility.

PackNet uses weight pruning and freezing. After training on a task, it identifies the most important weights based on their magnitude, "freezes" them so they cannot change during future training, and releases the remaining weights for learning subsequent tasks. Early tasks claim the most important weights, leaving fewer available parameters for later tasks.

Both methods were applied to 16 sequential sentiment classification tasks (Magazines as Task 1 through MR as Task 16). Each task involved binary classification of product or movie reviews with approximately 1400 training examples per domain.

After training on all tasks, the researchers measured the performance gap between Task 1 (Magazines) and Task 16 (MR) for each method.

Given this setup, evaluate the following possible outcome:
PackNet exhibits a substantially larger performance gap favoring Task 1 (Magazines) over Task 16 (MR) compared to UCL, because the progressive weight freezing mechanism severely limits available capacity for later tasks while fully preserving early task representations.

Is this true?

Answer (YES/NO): YES